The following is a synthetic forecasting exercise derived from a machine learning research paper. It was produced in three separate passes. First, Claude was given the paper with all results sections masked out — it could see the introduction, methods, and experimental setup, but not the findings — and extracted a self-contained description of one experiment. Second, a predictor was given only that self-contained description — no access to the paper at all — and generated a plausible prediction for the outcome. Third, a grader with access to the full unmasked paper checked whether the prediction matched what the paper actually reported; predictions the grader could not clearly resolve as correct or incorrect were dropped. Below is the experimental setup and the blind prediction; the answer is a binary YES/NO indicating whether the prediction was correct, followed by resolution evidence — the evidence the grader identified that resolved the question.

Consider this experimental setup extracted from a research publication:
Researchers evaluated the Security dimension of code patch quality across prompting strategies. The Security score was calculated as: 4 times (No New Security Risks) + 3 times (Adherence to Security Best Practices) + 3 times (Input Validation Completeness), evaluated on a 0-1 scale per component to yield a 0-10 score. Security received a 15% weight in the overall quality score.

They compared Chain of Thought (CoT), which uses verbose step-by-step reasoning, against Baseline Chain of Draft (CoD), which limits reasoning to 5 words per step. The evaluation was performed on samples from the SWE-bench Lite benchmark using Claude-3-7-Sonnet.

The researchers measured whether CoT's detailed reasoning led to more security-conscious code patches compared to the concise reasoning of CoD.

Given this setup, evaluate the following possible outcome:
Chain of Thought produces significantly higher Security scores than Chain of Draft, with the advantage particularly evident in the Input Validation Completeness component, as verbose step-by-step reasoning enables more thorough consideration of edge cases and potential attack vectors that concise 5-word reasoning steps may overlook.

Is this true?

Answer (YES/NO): NO